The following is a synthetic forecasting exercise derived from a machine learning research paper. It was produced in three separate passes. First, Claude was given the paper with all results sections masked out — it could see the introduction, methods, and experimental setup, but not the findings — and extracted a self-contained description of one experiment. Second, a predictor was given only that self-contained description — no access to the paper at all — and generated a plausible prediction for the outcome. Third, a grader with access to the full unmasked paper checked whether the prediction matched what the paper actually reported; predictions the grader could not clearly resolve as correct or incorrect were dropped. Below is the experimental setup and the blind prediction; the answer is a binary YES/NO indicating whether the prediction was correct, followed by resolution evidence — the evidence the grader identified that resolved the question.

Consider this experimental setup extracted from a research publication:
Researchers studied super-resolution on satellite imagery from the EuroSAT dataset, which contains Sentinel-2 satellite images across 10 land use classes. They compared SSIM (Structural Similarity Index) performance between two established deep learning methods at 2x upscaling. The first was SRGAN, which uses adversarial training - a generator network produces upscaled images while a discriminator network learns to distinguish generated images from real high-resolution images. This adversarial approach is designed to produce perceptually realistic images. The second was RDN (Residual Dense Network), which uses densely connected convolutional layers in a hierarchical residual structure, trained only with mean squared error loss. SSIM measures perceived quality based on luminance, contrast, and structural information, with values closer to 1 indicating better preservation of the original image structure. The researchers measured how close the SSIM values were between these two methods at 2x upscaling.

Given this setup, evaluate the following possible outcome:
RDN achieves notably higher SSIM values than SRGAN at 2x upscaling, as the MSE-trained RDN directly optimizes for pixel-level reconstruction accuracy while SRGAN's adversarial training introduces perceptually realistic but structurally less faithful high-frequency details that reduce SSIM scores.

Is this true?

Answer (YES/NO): NO